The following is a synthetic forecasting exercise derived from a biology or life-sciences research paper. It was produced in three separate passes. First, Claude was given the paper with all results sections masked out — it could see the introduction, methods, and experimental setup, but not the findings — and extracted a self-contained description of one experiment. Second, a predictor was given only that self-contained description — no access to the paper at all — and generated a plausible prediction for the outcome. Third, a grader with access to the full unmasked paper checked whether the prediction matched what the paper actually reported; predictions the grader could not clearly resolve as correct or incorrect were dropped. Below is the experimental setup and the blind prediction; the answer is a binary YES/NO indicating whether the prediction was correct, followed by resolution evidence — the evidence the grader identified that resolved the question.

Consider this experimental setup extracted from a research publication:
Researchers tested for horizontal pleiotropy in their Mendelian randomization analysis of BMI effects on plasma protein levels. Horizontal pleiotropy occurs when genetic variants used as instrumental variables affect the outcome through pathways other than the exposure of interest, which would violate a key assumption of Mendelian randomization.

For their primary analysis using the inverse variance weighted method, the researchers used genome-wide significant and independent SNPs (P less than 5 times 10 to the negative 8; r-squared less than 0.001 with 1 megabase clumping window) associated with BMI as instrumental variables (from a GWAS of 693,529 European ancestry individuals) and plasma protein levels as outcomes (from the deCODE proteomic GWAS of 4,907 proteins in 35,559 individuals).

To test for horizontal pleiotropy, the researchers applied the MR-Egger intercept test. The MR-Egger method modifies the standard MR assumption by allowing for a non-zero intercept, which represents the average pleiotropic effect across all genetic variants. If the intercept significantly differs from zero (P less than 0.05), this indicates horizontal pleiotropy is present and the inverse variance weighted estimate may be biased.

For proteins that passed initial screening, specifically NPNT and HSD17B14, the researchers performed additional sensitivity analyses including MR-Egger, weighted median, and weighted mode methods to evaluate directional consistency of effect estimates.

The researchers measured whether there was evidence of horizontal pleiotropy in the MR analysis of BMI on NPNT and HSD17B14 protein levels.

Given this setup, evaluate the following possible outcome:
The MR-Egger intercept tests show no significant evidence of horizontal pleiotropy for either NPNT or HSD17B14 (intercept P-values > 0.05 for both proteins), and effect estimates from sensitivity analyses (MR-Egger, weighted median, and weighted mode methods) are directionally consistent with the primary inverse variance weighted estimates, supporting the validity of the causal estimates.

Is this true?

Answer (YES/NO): YES